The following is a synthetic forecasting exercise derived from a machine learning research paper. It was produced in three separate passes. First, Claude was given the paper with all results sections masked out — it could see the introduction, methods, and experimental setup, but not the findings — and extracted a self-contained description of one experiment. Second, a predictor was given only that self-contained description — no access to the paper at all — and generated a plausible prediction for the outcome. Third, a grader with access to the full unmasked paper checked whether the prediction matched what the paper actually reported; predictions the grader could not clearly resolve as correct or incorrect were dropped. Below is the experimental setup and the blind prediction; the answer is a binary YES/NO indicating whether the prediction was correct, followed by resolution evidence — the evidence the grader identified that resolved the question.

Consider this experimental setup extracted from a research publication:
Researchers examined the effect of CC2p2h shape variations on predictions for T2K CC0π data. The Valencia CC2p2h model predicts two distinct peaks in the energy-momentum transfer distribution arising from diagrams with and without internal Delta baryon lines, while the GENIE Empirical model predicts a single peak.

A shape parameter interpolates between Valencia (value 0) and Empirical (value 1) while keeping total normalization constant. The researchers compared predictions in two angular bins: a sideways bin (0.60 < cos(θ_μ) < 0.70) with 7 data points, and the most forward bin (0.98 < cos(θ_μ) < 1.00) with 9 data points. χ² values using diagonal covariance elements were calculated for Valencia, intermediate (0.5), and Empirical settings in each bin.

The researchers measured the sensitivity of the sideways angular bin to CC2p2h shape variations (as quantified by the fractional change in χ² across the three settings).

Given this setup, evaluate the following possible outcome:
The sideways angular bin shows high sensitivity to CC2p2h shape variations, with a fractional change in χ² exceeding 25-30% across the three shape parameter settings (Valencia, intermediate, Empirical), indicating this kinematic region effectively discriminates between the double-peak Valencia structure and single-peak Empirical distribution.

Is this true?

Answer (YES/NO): NO